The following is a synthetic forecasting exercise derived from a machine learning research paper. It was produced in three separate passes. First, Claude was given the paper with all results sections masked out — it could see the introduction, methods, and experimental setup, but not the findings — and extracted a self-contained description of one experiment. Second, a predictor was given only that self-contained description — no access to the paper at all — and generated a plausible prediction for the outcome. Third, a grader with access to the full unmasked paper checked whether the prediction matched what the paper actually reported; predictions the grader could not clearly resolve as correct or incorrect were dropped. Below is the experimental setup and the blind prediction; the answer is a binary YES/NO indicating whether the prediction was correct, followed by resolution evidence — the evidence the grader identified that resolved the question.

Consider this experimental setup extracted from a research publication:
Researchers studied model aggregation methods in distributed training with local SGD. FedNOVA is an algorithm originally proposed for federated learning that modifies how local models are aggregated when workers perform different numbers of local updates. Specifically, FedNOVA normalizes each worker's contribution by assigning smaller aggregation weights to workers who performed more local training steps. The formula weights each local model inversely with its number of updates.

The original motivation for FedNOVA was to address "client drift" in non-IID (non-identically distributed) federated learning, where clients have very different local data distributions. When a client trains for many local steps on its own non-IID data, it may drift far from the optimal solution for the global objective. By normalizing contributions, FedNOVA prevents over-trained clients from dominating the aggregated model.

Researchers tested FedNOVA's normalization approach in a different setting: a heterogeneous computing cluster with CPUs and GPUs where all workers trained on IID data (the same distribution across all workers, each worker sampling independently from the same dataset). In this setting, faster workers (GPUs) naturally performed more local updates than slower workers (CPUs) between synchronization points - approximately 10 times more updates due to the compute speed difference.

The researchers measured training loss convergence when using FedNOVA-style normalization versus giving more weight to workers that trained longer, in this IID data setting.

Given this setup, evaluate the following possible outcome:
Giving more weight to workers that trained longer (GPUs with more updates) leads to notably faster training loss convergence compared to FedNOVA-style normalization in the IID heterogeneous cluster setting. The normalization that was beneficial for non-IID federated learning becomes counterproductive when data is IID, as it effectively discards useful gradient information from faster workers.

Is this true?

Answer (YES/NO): YES